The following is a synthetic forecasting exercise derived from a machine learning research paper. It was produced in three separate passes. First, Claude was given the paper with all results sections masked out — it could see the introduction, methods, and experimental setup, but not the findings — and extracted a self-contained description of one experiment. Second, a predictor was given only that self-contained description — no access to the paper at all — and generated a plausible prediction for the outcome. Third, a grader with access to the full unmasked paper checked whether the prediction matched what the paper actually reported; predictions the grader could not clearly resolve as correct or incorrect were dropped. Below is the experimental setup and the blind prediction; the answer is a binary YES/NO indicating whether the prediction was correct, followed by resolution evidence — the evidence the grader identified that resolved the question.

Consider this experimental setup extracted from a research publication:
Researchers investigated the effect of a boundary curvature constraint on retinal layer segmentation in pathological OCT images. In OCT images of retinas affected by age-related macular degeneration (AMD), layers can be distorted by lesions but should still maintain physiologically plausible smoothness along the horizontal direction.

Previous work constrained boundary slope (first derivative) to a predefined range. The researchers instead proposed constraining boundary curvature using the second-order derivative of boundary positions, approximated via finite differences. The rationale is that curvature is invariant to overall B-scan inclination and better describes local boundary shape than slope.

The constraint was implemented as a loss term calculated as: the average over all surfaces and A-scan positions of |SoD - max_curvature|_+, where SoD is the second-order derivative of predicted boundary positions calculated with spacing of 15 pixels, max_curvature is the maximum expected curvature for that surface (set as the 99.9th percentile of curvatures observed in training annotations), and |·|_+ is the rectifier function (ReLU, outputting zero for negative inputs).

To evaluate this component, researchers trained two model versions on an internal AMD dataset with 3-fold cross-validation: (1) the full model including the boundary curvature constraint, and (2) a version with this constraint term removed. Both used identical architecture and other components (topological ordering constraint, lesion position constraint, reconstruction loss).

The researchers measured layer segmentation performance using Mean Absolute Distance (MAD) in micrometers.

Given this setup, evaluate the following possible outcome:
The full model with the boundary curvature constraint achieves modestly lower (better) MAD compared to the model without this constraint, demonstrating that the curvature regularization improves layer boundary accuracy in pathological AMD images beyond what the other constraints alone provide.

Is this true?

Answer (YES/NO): NO